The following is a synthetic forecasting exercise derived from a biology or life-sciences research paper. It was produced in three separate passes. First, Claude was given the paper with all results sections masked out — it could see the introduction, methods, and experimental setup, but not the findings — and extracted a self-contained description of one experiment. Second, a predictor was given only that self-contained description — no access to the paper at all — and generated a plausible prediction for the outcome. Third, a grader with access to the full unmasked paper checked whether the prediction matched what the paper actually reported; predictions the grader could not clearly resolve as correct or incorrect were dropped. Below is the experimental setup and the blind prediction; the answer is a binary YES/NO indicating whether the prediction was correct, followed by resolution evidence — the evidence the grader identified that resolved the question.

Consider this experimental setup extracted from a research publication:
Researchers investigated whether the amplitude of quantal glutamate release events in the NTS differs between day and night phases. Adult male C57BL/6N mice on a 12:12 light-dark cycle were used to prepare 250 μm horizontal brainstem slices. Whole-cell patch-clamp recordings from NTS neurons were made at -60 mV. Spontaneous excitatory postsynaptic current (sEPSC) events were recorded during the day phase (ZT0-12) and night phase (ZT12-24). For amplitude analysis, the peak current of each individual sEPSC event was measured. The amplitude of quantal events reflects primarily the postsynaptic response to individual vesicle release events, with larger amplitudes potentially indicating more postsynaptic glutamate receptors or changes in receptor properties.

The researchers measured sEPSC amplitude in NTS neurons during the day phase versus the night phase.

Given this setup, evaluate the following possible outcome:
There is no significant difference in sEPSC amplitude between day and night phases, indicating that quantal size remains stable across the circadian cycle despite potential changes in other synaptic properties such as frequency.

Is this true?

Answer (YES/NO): YES